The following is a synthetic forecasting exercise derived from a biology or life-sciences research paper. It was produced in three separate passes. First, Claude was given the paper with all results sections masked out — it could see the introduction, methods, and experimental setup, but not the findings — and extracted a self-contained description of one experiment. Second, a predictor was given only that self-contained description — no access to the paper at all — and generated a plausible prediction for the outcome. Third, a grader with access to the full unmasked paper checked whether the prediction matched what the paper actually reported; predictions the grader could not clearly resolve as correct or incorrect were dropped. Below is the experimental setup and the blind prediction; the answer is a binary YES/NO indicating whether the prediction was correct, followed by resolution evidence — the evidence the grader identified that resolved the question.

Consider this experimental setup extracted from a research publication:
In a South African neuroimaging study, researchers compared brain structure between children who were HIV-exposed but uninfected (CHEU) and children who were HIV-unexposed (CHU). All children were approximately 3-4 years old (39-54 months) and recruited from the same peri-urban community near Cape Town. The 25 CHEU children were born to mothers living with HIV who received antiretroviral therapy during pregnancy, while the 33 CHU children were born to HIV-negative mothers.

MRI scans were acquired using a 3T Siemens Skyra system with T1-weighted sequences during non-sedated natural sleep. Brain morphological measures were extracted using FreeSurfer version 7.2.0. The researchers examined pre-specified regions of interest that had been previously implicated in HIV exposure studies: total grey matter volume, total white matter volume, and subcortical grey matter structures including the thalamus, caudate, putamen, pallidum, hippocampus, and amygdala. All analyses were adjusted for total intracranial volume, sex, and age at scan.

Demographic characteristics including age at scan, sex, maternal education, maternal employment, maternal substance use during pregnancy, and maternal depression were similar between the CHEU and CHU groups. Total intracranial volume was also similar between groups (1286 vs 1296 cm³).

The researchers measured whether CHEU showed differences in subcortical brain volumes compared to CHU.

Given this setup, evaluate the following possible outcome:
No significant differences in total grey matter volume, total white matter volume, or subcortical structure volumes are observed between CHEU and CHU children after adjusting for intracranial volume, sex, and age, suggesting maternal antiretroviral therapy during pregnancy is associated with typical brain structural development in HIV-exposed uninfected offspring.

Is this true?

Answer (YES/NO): YES